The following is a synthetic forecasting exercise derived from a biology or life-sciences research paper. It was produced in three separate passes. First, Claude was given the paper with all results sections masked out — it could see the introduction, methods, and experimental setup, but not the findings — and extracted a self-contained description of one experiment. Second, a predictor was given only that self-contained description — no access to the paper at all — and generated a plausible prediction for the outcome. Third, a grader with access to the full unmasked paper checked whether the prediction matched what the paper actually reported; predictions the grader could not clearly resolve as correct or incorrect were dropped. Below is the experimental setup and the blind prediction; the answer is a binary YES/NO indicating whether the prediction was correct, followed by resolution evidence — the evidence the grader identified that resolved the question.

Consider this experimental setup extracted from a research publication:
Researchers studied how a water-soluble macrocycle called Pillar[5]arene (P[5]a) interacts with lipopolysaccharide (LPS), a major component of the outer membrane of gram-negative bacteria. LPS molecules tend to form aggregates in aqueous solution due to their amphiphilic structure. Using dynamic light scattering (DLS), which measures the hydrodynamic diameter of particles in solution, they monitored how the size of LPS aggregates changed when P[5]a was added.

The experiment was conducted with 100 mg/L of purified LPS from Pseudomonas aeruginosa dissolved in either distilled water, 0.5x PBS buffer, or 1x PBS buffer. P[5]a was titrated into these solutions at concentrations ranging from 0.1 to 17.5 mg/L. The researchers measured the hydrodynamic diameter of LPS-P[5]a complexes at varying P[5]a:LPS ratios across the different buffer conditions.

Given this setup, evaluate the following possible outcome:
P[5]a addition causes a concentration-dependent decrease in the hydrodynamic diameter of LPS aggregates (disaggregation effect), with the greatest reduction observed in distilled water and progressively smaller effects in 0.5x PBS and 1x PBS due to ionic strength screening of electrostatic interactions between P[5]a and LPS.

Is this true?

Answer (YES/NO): NO